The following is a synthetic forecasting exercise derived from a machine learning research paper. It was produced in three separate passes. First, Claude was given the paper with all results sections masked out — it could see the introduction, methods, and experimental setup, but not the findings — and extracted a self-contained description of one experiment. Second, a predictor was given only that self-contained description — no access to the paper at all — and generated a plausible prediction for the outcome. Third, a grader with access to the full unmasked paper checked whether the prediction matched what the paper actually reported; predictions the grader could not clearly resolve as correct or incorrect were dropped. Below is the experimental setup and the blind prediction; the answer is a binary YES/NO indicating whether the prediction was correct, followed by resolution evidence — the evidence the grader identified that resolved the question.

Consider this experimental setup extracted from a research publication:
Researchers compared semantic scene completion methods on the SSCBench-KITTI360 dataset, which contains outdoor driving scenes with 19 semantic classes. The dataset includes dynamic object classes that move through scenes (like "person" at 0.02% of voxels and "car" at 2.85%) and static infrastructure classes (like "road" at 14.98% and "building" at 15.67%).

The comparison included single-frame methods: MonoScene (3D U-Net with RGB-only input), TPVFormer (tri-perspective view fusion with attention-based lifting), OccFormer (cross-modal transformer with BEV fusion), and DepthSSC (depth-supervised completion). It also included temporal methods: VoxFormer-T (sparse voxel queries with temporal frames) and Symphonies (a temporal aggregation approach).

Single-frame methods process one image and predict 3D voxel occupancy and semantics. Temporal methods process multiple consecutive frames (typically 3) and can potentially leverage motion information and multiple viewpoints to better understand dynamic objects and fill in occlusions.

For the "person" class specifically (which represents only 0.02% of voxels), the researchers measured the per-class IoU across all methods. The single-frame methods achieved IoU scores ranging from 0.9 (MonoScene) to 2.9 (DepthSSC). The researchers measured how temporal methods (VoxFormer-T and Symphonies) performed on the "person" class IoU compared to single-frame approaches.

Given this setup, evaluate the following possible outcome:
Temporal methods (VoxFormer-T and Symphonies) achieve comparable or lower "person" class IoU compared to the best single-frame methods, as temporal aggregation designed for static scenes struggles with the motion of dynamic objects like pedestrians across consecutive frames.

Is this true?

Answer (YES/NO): NO